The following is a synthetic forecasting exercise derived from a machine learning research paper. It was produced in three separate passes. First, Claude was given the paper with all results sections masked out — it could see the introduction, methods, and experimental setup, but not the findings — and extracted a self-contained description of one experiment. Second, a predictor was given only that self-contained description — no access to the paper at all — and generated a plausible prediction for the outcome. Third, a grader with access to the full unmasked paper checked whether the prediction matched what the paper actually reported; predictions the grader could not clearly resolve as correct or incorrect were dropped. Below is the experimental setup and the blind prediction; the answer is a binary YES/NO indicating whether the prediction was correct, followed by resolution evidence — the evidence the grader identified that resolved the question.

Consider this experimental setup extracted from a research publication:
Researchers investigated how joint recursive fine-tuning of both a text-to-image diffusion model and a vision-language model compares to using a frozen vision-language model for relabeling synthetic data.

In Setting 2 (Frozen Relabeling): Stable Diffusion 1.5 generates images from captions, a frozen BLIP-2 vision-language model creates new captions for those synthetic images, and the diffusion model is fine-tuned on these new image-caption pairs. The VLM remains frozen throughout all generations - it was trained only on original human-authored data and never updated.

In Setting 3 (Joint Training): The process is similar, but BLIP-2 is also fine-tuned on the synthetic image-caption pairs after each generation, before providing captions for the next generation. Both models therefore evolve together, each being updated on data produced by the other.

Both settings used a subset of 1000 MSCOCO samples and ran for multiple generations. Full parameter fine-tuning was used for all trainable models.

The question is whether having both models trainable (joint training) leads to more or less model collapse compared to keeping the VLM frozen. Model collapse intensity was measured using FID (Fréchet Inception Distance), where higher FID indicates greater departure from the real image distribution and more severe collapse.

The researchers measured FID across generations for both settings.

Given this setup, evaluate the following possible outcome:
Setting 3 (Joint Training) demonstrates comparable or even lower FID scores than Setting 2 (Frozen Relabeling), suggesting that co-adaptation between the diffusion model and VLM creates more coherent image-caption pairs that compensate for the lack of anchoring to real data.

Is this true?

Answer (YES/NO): NO